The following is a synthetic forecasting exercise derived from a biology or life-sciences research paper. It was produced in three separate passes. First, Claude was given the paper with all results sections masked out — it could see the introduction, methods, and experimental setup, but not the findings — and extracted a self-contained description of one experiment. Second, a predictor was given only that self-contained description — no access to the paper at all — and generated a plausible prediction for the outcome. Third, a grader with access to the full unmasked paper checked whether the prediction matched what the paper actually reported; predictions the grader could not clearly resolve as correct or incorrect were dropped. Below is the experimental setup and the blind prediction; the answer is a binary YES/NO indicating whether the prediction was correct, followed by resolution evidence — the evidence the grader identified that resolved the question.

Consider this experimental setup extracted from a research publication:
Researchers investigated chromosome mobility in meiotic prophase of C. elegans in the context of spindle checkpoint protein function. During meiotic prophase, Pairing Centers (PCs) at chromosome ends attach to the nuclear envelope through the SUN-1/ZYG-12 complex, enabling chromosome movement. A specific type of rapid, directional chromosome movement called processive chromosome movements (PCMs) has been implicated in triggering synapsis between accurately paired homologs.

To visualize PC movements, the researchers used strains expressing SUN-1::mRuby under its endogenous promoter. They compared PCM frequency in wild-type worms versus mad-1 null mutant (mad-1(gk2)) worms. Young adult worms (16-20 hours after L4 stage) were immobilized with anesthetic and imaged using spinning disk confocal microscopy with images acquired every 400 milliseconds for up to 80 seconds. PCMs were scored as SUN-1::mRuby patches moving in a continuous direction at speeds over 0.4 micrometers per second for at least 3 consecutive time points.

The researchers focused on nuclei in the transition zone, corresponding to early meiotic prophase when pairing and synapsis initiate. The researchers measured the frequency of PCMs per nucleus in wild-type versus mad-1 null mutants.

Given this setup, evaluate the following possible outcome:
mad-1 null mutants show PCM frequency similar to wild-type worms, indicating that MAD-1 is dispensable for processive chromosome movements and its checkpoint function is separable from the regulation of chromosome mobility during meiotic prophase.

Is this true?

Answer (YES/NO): NO